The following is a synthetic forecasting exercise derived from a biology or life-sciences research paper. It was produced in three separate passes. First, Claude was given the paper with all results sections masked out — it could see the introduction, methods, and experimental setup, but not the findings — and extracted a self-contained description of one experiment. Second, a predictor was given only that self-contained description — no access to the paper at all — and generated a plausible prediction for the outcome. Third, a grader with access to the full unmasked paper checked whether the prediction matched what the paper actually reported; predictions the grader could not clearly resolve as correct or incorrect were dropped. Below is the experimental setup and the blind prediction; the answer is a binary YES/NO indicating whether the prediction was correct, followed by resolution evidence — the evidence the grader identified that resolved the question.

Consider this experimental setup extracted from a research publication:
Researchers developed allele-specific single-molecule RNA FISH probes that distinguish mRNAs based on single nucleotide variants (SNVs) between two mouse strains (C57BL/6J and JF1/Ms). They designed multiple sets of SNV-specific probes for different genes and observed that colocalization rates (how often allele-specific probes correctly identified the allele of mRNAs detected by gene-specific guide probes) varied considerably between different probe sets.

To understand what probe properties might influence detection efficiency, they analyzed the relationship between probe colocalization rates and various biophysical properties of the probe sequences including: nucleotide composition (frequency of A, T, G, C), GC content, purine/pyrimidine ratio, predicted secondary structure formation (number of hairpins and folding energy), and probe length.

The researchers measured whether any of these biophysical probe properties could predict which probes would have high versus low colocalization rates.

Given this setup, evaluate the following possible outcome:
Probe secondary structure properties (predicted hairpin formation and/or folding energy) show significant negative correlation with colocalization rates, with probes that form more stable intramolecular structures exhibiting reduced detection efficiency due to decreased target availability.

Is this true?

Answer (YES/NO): NO